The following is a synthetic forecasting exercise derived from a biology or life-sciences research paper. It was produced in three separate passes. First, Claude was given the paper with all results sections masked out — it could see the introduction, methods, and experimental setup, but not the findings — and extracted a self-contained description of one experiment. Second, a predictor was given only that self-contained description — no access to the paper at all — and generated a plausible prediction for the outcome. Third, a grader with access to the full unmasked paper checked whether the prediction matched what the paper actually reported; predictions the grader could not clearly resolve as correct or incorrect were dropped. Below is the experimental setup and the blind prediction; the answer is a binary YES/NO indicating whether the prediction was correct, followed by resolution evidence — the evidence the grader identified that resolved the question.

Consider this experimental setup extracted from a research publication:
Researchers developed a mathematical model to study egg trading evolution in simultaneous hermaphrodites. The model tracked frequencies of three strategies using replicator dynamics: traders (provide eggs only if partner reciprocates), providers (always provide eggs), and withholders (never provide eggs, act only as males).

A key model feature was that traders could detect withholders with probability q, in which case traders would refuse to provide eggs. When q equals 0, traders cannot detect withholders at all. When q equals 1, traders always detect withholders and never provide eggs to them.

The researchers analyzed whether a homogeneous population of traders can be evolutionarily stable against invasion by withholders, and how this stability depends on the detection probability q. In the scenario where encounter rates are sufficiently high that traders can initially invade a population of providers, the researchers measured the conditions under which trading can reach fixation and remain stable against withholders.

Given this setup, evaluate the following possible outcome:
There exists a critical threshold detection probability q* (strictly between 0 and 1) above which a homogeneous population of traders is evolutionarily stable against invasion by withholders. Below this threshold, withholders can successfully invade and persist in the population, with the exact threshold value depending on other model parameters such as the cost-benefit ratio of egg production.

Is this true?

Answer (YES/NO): NO